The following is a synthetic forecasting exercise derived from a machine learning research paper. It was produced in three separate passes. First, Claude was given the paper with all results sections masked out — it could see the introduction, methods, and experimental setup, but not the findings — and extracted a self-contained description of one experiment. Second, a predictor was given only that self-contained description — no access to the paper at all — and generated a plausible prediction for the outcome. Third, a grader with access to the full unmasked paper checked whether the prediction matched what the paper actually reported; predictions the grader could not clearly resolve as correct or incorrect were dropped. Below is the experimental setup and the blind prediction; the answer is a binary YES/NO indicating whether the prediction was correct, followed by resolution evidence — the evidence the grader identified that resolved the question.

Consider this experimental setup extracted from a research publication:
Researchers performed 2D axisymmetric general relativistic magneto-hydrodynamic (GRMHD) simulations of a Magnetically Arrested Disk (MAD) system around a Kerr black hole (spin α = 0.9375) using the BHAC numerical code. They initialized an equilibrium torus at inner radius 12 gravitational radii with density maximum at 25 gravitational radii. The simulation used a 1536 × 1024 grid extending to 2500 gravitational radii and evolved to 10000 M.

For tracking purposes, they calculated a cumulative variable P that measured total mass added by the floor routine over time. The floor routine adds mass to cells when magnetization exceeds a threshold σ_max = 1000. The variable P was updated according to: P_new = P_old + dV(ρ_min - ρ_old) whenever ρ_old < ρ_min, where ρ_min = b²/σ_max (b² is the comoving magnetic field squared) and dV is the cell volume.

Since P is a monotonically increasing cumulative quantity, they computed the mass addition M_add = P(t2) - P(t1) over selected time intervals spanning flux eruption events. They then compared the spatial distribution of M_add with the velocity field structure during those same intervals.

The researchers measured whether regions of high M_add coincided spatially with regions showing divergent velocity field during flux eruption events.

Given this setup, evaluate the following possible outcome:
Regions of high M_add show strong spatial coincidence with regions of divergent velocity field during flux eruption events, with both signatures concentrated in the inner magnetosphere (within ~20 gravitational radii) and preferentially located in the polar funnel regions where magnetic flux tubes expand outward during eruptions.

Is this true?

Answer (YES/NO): NO